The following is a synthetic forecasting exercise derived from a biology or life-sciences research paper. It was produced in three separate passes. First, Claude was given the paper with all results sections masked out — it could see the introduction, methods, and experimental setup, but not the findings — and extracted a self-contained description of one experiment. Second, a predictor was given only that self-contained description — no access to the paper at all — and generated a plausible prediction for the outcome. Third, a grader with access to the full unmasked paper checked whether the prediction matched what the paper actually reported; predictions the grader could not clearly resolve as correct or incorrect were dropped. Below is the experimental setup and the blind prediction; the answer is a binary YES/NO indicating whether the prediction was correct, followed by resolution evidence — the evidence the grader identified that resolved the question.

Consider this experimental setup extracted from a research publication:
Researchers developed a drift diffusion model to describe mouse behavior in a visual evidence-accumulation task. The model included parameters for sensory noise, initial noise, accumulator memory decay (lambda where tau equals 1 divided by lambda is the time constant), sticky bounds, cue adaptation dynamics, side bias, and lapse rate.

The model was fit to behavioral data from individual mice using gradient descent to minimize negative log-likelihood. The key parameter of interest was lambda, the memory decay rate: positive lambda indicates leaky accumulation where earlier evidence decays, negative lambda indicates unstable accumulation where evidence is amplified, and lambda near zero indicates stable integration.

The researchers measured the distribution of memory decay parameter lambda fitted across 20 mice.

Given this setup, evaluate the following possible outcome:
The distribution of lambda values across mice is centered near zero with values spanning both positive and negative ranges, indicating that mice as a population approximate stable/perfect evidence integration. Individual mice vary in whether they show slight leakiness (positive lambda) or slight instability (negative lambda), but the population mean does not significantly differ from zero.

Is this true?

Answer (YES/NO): YES